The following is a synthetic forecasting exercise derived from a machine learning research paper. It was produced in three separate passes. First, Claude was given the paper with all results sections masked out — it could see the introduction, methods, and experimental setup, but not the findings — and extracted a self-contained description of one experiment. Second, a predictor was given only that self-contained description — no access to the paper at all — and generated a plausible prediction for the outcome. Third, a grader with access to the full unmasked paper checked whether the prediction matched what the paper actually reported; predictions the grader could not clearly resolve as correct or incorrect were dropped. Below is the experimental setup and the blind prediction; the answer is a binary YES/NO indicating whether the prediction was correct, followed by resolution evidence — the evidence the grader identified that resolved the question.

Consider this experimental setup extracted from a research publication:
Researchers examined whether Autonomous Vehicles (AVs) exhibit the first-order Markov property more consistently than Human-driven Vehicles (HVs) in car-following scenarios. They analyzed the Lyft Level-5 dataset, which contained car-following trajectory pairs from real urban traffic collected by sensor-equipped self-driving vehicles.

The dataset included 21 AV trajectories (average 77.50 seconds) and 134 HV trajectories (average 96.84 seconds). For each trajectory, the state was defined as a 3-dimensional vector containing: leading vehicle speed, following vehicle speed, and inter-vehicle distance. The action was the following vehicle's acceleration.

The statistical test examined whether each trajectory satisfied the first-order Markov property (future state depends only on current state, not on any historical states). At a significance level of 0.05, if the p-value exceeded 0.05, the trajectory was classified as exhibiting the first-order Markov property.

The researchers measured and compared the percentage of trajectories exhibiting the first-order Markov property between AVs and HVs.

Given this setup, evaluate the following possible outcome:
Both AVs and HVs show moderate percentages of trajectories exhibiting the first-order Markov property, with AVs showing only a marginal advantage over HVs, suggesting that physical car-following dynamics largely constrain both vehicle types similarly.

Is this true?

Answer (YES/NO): NO